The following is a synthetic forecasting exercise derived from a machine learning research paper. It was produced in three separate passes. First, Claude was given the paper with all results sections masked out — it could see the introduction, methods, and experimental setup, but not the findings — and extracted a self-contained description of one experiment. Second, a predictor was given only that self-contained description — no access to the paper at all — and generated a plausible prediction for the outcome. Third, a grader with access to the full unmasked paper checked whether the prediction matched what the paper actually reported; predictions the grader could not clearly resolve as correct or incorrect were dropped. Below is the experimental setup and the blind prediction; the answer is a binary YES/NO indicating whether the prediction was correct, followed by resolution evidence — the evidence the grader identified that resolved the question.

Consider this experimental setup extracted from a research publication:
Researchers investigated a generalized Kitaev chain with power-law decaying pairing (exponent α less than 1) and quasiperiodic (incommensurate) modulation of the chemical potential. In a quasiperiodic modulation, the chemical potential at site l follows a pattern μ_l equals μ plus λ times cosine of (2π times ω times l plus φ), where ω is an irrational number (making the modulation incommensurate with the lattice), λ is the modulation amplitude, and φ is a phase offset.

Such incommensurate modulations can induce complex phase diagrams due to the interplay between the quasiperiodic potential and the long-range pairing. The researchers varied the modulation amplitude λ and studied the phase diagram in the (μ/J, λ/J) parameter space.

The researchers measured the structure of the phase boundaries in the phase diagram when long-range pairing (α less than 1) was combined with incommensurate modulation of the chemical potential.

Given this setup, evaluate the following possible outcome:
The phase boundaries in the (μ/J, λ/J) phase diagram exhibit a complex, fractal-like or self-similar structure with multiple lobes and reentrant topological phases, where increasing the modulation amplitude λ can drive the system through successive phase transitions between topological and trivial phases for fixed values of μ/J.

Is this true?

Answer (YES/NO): NO